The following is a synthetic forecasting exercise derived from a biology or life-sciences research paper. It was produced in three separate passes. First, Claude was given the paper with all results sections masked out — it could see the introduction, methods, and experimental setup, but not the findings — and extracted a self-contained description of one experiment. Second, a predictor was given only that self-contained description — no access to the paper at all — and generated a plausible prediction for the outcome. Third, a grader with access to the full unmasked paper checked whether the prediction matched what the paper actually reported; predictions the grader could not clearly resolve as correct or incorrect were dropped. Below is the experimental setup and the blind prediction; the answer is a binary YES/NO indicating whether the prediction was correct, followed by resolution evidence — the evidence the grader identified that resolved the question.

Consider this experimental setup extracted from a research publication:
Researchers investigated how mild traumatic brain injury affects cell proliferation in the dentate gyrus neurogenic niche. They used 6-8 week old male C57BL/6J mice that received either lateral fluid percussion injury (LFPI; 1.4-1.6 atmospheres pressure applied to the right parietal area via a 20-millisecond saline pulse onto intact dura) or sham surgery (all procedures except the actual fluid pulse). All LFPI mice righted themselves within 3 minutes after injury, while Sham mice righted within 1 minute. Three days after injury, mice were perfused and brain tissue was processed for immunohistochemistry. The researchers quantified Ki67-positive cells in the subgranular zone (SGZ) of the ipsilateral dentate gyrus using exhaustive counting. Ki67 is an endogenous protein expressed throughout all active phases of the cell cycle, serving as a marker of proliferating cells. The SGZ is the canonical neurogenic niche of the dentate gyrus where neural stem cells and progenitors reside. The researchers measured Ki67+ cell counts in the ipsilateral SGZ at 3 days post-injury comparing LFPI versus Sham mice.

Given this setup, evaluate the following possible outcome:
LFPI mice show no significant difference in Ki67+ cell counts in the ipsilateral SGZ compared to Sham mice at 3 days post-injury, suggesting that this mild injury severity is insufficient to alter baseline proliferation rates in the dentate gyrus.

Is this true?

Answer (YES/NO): NO